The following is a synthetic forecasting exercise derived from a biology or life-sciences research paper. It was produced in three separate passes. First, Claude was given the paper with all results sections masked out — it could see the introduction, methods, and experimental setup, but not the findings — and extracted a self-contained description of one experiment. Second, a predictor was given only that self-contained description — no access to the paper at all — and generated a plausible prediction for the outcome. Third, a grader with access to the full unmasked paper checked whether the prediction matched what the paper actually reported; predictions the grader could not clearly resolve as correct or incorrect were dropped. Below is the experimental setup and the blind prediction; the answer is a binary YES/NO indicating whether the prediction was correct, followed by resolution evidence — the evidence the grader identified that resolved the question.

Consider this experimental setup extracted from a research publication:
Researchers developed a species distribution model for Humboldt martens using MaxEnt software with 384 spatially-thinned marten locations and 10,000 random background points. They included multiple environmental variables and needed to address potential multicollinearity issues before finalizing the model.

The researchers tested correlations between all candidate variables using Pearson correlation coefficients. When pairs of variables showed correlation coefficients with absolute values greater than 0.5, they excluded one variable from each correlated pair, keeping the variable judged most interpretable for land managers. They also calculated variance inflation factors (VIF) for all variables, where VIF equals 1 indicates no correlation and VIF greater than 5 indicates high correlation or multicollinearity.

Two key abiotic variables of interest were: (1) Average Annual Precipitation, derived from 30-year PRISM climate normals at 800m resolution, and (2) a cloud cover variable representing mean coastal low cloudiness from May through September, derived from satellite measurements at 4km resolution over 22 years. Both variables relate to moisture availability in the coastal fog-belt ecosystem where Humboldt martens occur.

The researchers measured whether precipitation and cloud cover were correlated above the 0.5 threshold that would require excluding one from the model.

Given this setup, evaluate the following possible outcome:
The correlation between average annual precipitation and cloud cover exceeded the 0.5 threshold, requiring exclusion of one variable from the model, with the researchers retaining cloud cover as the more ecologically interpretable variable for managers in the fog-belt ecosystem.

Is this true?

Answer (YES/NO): NO